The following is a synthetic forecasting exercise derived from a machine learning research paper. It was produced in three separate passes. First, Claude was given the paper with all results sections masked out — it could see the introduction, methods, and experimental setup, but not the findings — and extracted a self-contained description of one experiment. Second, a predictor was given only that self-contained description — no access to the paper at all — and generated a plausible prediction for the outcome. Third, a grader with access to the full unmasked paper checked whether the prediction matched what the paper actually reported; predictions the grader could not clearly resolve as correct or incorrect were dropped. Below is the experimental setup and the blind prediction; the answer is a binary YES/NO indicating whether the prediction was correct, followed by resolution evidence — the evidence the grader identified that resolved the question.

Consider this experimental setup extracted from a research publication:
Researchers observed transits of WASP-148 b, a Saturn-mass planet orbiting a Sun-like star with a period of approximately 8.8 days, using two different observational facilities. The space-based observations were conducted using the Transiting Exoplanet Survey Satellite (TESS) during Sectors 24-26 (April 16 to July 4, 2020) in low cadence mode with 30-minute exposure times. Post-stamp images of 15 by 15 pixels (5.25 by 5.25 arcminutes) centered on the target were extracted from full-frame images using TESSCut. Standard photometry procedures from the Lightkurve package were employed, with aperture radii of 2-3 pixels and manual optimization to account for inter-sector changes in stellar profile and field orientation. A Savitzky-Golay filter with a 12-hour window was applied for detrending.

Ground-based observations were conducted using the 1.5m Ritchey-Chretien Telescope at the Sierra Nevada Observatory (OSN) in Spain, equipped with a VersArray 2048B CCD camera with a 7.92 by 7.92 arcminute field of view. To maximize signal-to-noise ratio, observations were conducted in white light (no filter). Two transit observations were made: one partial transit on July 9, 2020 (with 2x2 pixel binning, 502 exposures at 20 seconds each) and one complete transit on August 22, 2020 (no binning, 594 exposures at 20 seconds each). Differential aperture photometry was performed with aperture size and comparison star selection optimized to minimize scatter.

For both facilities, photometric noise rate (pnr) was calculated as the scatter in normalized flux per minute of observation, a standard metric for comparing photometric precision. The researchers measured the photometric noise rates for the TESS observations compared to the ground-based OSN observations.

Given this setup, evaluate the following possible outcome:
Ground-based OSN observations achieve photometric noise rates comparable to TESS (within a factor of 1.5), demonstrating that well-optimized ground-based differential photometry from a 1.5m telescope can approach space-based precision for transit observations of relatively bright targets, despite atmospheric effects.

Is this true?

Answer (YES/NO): NO